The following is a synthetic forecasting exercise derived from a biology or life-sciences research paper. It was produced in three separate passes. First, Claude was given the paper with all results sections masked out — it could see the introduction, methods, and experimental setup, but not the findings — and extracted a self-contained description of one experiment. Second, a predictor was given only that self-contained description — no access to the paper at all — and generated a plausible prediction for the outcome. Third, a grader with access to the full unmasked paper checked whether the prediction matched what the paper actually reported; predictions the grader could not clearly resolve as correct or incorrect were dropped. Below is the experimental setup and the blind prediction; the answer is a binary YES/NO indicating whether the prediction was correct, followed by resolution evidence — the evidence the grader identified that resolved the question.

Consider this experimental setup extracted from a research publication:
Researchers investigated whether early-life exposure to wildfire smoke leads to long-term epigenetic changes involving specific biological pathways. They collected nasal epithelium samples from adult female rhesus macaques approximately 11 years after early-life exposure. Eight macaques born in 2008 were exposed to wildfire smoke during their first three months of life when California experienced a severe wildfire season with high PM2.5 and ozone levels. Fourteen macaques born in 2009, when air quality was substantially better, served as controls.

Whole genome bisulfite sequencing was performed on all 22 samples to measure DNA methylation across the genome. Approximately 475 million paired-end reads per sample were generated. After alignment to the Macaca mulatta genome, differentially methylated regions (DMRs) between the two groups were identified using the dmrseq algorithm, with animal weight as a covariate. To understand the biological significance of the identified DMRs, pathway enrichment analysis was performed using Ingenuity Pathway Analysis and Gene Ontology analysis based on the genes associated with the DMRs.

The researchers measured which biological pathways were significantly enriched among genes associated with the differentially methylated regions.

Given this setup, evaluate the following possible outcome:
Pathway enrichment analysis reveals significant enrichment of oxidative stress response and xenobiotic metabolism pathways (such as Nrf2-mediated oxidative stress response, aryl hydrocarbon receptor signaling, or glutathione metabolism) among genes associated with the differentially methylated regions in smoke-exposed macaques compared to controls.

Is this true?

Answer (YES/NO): NO